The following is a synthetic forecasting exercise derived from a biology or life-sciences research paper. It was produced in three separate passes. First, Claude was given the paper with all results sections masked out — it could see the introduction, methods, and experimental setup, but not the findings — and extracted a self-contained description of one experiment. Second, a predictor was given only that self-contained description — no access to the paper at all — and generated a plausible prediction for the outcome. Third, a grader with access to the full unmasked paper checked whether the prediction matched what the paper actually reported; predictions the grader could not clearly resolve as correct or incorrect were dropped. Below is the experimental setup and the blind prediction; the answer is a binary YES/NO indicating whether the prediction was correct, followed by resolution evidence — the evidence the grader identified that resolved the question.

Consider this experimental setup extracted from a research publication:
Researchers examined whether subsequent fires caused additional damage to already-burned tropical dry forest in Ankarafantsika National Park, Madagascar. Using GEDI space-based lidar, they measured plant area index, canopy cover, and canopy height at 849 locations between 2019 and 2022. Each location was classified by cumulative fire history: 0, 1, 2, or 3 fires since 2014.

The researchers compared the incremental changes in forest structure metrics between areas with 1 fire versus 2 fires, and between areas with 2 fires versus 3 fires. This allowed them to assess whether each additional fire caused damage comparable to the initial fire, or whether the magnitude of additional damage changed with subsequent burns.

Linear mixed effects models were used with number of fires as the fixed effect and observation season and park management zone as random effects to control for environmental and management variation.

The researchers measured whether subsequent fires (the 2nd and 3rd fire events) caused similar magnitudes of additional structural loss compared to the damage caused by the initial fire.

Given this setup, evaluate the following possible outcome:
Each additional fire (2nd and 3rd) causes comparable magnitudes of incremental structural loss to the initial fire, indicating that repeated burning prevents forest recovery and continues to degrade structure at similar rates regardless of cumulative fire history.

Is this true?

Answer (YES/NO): NO